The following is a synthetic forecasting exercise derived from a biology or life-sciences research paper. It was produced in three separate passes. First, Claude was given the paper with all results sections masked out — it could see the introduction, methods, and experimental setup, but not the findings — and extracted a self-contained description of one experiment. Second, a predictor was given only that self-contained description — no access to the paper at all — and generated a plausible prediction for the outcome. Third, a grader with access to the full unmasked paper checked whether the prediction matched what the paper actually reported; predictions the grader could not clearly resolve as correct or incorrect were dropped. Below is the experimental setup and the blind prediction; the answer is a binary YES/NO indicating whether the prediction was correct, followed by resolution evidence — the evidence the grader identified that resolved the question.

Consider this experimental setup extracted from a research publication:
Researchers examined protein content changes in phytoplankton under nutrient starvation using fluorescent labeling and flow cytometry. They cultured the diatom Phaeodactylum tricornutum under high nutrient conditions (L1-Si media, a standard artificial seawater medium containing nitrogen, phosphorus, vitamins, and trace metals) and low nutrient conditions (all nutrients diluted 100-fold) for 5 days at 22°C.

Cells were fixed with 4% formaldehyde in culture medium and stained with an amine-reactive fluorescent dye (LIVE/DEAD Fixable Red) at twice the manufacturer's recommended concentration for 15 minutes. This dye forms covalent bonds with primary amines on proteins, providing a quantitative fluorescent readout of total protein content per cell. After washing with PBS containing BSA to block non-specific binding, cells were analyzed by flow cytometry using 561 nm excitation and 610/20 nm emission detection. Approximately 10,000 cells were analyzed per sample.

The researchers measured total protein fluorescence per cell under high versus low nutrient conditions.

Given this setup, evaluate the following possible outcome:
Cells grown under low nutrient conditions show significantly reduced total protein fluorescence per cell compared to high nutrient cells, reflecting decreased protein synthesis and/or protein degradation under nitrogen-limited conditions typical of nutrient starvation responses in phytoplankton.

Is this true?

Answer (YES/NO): YES